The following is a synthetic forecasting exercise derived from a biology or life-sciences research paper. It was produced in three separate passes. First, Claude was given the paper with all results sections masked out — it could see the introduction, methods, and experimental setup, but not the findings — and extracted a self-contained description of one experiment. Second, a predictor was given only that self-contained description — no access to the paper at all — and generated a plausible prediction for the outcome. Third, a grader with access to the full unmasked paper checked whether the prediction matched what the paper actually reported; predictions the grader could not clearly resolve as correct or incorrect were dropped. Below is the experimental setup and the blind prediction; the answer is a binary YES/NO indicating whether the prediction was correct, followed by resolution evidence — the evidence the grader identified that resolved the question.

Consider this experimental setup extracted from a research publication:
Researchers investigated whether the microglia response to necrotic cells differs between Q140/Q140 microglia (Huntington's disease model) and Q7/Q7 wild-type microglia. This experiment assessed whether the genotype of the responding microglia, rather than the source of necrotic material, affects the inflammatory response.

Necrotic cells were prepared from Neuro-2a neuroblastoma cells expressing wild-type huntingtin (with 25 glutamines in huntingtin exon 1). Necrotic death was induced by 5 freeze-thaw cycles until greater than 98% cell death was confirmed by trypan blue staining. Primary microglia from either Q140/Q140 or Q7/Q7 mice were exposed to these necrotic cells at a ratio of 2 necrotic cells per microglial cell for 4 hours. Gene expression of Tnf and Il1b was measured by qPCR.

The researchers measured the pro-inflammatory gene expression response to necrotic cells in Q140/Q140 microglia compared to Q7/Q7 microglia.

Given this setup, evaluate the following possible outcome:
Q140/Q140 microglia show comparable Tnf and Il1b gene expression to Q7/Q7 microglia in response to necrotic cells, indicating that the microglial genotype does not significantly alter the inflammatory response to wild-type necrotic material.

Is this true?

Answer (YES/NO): YES